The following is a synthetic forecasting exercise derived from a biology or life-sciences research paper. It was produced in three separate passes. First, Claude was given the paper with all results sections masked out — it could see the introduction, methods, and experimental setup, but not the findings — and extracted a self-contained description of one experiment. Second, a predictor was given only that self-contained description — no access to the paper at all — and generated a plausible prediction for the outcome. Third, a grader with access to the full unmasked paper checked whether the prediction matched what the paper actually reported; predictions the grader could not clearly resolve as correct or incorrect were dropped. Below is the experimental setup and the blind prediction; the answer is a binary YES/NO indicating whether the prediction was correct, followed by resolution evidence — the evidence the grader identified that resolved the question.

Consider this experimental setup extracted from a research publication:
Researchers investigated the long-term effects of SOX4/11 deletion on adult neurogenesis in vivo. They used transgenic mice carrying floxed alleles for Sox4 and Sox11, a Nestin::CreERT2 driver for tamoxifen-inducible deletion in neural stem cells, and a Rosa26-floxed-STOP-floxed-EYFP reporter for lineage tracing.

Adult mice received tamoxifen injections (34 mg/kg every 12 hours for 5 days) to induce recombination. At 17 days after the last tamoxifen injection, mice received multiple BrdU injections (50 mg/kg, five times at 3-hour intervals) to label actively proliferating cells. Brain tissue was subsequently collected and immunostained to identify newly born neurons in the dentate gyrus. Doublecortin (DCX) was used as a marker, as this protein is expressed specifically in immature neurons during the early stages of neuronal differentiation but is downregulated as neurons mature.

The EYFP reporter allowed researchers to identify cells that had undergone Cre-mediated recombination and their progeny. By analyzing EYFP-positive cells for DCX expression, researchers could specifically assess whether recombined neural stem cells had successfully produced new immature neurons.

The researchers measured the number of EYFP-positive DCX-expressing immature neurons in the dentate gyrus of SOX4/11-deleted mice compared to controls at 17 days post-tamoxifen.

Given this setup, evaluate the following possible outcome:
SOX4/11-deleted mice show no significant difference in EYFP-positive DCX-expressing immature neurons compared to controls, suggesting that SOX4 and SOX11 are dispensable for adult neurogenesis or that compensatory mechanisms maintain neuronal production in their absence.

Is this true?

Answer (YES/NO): NO